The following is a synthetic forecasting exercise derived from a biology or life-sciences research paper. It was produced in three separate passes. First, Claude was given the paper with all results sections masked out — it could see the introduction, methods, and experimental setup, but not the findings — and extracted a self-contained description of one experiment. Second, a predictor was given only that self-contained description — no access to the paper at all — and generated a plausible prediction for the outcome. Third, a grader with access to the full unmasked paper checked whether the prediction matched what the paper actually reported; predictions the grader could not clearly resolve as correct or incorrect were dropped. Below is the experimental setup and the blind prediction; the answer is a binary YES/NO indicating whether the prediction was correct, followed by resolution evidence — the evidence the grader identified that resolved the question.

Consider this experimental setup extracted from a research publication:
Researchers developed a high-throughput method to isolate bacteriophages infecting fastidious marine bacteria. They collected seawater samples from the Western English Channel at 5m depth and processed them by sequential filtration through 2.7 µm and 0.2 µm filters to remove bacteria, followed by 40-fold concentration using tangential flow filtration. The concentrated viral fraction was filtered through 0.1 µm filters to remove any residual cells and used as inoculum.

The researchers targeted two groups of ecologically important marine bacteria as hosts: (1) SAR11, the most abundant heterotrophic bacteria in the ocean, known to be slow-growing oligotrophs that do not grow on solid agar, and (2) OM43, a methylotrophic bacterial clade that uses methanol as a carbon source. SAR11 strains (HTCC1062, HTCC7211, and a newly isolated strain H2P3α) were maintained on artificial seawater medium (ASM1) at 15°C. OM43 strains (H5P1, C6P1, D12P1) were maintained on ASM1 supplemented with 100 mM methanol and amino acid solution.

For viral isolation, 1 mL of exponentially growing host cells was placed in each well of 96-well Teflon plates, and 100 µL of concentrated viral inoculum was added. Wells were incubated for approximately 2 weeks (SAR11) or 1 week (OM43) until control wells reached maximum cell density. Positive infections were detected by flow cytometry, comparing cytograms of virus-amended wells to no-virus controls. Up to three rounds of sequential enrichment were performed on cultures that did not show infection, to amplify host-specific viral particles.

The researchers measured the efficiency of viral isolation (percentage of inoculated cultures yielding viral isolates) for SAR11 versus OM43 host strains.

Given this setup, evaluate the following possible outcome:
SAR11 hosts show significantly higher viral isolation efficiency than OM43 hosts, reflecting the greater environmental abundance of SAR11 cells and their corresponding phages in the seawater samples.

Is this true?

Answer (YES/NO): YES